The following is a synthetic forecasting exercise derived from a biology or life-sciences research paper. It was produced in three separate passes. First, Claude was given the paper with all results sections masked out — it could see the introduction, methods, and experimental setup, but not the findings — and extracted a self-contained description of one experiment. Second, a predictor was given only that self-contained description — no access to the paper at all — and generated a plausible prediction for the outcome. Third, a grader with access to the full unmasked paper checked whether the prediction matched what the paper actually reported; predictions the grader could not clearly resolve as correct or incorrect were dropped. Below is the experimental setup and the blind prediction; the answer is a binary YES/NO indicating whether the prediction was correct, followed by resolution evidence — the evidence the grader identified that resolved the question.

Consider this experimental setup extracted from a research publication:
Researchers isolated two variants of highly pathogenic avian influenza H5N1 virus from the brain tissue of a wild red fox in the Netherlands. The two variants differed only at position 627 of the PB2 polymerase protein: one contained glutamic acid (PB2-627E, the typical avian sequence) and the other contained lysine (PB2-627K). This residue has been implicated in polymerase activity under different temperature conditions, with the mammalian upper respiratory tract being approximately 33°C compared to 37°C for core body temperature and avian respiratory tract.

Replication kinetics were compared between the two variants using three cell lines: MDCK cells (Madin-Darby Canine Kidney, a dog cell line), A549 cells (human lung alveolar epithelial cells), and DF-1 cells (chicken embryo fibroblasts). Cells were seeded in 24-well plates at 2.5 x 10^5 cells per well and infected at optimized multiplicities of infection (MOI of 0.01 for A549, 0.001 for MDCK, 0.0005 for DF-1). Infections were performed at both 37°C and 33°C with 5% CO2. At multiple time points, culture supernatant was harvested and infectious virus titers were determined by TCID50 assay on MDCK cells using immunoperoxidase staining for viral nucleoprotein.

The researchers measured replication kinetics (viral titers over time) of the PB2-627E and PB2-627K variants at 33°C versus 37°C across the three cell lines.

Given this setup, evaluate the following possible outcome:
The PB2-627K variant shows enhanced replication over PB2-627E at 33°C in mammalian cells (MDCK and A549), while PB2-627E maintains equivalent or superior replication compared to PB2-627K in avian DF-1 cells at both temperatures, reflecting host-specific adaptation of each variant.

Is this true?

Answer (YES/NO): NO